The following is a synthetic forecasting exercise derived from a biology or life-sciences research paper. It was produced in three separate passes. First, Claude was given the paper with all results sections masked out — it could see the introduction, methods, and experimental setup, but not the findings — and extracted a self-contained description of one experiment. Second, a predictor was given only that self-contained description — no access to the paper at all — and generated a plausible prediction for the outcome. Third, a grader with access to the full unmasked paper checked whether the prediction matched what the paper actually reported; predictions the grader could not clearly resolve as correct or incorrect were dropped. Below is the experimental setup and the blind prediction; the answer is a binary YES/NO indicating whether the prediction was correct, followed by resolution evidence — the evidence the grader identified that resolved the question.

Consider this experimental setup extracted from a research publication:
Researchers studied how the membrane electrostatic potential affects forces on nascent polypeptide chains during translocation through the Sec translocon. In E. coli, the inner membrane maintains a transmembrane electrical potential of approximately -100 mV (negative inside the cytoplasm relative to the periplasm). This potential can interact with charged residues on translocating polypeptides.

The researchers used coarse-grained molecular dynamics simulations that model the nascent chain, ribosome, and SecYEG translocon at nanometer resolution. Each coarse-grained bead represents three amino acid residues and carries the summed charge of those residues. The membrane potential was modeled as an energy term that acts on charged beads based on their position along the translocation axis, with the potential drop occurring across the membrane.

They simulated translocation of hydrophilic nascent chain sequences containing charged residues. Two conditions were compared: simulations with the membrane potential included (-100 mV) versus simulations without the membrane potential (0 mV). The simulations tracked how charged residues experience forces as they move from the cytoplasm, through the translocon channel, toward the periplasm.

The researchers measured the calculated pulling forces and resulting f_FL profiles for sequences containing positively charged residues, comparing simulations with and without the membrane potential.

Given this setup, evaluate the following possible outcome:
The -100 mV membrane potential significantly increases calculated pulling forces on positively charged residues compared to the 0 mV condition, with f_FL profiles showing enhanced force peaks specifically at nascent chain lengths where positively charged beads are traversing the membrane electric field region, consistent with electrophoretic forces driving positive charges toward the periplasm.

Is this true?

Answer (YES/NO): NO